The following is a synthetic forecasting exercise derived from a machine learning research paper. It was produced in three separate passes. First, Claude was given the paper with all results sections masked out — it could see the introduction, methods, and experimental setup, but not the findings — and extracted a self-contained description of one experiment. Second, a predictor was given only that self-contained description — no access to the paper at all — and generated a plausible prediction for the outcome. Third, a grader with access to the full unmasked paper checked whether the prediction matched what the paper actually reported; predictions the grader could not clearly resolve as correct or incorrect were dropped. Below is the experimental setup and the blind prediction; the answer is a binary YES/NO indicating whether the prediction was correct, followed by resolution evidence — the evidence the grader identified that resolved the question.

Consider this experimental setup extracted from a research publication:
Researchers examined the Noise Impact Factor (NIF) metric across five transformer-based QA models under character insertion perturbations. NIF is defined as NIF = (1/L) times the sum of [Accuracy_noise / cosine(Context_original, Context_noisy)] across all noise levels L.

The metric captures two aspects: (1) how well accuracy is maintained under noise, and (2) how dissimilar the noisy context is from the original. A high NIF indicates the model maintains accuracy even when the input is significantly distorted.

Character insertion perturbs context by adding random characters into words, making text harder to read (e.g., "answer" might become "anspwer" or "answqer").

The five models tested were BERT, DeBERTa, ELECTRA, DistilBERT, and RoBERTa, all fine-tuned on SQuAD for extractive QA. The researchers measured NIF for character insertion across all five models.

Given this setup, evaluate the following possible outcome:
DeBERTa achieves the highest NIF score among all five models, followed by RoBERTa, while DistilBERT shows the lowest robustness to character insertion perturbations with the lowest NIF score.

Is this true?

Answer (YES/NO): NO